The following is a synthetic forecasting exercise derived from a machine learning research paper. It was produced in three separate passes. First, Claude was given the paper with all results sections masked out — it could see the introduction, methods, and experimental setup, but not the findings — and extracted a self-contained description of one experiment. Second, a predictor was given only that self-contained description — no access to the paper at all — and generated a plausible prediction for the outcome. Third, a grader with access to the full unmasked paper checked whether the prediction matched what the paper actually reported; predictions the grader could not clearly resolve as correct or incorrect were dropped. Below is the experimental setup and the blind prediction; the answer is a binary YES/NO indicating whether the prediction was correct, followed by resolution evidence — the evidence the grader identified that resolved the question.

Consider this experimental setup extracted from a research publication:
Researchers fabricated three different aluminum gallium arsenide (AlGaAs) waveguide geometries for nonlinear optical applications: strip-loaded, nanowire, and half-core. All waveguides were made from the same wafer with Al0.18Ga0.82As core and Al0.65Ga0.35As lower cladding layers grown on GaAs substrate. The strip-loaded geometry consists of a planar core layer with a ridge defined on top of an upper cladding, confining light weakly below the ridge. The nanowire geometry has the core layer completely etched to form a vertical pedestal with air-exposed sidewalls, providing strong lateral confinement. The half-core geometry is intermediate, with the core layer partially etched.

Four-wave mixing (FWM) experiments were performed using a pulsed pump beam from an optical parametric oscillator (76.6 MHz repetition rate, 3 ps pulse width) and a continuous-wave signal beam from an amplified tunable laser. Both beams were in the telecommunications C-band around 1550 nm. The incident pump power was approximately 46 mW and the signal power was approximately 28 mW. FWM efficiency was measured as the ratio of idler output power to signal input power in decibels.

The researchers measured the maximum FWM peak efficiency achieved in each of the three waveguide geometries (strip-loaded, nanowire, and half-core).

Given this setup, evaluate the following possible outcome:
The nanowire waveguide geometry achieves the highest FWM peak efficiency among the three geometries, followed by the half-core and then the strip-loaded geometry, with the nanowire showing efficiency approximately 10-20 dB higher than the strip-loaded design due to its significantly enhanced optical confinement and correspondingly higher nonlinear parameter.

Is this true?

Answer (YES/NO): NO